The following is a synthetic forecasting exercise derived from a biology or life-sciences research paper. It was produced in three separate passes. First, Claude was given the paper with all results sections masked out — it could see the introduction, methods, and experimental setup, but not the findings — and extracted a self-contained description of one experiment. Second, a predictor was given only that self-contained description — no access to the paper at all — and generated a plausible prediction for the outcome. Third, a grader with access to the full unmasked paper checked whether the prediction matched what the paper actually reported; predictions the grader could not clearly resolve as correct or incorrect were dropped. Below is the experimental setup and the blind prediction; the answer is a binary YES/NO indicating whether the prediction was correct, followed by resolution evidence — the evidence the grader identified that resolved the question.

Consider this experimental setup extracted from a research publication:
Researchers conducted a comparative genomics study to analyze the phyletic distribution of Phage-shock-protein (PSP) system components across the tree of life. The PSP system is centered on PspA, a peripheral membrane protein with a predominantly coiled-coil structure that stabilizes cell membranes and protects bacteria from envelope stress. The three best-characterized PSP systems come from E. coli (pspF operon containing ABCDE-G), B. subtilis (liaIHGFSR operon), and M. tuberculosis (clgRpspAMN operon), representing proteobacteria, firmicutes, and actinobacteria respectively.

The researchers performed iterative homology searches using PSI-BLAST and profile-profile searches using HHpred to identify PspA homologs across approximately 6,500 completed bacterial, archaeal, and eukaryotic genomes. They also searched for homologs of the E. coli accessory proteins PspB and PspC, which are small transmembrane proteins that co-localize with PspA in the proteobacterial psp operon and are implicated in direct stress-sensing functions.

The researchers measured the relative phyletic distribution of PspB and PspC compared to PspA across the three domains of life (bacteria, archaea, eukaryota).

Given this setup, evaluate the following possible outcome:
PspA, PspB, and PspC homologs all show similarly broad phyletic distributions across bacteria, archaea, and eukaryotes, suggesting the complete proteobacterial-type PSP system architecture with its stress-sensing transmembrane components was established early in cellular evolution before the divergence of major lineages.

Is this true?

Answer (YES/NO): NO